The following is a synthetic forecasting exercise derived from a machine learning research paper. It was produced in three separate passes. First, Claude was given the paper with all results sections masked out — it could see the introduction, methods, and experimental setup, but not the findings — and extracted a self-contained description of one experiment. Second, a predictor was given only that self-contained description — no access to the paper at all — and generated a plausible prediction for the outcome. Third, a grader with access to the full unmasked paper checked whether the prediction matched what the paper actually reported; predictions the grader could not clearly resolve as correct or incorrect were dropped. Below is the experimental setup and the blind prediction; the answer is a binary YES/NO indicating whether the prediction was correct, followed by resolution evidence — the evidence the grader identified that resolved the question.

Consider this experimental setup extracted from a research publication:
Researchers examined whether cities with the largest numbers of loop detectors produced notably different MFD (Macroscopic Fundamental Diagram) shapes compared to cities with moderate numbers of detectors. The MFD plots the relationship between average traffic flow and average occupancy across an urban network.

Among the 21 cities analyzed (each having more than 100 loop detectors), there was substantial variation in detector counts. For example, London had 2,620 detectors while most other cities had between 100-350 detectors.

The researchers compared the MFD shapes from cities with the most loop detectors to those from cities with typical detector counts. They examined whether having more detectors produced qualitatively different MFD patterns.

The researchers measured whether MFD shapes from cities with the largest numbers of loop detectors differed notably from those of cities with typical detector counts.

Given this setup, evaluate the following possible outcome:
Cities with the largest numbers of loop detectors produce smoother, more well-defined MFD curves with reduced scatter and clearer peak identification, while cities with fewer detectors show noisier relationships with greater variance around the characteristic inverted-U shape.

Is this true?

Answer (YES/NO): NO